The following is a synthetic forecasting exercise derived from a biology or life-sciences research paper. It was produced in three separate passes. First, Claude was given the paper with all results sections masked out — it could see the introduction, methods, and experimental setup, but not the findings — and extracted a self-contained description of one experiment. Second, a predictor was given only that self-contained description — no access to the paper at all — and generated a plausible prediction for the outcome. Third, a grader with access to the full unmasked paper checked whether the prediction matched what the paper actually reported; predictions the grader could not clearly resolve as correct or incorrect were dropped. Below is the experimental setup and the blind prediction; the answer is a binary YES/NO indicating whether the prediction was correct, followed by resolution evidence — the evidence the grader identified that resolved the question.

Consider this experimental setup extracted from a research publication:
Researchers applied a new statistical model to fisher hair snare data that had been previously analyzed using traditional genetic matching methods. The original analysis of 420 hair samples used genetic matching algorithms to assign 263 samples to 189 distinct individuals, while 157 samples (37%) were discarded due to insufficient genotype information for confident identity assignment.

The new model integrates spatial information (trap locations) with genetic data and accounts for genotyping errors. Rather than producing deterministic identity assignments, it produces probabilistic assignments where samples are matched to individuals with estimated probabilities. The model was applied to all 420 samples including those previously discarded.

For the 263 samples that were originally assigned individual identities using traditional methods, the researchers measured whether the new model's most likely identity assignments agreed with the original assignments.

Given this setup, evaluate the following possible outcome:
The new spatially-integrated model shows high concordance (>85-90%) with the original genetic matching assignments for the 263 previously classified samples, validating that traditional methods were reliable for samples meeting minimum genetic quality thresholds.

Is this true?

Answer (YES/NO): NO